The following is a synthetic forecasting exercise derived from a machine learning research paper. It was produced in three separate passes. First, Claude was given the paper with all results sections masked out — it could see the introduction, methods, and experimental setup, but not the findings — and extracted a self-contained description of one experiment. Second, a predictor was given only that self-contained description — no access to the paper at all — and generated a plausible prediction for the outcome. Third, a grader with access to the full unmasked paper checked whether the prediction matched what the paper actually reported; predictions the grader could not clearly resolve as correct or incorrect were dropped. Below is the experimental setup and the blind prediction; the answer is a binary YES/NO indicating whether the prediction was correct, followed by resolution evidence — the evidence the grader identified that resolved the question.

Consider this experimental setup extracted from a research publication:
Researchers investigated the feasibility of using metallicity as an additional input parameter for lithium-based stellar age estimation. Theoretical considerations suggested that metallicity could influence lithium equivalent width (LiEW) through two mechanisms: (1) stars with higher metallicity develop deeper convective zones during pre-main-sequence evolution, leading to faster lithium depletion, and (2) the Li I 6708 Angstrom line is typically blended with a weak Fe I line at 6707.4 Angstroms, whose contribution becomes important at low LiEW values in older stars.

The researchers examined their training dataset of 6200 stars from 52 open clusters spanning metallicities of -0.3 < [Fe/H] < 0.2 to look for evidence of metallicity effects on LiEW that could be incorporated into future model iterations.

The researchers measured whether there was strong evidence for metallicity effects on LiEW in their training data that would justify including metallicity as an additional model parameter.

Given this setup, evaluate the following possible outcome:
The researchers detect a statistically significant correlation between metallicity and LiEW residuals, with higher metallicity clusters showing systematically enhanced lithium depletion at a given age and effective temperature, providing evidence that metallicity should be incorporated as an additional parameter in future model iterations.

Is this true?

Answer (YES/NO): NO